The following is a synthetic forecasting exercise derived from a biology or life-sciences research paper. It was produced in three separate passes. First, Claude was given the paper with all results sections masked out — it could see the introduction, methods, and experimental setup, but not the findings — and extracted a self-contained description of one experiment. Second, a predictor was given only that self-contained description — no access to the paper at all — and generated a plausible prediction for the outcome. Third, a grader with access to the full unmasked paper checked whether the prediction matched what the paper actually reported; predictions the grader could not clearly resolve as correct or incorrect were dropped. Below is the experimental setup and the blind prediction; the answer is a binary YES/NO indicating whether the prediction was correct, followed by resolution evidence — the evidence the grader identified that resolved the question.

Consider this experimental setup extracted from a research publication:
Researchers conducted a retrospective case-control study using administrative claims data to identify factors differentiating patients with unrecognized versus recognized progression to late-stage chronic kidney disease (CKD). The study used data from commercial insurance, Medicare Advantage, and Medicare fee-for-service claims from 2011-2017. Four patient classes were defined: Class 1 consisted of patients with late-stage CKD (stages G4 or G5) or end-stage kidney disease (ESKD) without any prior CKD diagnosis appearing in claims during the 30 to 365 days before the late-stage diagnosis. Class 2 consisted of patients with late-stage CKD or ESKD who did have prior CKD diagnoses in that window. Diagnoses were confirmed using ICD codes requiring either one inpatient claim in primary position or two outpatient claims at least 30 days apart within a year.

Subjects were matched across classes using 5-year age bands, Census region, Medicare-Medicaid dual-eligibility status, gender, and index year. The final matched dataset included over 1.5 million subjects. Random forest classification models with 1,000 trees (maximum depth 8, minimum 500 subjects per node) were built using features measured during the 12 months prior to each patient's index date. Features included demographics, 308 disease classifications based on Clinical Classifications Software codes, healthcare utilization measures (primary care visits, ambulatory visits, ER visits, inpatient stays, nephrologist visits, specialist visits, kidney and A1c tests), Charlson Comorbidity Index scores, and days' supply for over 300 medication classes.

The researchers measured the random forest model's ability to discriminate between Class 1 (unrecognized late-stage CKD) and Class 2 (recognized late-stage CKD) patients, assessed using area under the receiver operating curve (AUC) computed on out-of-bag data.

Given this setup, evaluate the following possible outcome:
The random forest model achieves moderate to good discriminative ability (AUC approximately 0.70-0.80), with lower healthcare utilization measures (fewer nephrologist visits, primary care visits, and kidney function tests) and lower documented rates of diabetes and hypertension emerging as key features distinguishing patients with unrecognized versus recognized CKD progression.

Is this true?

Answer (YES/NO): NO